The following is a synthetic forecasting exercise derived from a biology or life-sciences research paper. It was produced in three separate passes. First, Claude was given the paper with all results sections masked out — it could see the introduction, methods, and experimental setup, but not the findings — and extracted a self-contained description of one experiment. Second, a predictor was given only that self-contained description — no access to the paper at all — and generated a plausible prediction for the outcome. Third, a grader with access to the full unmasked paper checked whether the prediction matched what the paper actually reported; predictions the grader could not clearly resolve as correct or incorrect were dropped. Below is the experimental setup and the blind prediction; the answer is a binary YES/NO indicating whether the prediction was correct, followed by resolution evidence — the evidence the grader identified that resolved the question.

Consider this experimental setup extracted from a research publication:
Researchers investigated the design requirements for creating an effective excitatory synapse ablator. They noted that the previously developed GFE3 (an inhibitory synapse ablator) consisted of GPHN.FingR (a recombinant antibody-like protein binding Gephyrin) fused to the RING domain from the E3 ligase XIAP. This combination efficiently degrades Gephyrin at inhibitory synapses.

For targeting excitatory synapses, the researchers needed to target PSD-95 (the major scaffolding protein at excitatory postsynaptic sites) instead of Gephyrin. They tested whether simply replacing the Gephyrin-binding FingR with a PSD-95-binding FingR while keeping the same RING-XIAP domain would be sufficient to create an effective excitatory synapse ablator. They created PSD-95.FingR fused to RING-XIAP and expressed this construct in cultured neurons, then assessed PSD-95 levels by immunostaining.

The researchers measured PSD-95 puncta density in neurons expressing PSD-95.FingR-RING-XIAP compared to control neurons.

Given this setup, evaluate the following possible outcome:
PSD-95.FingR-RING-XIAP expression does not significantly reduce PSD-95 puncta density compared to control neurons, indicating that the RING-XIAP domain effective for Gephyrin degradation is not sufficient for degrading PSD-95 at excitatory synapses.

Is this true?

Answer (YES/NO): YES